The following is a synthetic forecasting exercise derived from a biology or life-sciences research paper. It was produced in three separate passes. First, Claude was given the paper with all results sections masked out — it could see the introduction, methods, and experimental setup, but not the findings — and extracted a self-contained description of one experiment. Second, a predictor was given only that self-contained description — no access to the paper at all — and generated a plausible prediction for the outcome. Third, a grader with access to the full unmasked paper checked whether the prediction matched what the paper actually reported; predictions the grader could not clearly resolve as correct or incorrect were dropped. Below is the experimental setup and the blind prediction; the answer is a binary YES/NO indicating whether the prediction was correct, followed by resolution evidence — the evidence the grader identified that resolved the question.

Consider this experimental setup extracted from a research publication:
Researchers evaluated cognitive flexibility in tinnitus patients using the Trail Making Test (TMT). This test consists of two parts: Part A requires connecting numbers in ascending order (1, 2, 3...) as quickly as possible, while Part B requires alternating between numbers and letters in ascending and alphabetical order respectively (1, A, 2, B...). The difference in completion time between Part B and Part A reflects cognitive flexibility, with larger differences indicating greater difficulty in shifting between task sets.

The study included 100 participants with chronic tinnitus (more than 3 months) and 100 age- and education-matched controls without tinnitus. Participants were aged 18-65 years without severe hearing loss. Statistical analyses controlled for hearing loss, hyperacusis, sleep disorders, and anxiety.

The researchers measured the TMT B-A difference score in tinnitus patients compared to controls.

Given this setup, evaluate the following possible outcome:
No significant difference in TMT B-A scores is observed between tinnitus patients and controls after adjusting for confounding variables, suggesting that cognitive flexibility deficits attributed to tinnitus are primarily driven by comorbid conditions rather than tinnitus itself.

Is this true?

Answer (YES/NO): YES